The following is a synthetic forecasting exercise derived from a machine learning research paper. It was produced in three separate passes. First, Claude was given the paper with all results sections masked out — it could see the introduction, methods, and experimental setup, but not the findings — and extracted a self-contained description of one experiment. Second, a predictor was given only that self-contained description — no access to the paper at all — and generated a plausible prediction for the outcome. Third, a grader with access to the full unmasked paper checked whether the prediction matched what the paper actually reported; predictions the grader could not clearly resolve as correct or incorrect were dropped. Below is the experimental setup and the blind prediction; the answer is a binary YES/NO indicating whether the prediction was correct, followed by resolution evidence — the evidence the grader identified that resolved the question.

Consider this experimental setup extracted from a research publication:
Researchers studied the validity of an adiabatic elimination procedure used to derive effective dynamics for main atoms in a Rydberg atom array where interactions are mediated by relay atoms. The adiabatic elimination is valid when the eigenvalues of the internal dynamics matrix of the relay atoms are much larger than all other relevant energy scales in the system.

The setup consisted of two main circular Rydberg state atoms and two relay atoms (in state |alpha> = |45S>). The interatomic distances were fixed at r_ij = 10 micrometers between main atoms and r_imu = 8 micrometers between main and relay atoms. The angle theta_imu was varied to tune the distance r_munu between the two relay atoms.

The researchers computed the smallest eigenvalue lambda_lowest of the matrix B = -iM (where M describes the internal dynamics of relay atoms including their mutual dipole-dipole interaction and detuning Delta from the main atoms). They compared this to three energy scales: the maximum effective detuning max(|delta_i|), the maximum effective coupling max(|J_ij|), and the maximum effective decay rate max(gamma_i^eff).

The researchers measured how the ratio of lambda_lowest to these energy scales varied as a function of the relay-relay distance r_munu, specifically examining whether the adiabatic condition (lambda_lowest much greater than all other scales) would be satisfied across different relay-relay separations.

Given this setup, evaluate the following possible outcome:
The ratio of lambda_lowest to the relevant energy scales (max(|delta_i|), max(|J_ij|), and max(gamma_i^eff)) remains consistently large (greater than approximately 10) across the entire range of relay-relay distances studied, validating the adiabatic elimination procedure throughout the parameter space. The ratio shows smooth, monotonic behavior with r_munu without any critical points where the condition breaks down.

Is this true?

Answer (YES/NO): NO